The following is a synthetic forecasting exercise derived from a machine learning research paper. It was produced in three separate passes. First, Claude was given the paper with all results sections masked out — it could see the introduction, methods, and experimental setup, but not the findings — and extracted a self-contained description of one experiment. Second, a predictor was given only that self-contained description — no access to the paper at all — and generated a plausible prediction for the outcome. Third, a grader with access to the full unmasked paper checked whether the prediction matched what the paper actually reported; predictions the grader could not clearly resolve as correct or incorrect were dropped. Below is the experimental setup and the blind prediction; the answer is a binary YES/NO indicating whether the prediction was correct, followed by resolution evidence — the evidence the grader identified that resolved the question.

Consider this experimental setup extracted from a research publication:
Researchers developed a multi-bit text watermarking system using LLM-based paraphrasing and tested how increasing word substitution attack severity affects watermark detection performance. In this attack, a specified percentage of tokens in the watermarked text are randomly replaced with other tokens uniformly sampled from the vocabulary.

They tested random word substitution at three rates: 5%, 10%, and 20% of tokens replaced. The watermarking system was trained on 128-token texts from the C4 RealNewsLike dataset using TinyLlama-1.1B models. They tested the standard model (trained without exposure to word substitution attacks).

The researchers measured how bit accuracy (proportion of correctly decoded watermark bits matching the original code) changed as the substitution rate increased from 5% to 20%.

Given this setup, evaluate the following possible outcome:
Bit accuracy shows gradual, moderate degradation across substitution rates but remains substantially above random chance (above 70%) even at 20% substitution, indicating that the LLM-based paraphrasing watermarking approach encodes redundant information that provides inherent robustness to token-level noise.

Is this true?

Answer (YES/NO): YES